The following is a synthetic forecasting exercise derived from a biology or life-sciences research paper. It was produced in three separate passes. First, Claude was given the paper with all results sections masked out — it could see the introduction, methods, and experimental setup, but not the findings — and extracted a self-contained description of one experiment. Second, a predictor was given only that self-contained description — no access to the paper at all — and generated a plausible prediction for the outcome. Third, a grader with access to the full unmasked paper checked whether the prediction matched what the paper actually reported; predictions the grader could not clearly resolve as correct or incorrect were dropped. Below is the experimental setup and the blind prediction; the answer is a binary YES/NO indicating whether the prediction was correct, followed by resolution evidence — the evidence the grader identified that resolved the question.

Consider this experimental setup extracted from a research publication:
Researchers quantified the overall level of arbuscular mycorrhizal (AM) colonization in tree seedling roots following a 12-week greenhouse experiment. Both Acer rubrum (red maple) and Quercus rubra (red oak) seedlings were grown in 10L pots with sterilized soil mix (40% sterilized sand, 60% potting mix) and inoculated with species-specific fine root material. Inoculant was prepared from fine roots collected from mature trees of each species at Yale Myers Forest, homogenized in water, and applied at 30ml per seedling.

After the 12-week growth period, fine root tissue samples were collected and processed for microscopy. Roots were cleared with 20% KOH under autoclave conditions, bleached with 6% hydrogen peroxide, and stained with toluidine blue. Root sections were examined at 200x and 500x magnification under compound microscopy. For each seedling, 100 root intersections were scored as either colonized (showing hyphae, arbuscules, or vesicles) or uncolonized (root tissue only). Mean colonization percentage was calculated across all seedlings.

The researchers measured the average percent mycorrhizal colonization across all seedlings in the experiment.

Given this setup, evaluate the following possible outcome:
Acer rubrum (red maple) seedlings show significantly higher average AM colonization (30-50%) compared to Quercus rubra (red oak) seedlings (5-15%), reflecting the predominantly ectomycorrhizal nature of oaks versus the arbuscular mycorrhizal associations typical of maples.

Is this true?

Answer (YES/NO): NO